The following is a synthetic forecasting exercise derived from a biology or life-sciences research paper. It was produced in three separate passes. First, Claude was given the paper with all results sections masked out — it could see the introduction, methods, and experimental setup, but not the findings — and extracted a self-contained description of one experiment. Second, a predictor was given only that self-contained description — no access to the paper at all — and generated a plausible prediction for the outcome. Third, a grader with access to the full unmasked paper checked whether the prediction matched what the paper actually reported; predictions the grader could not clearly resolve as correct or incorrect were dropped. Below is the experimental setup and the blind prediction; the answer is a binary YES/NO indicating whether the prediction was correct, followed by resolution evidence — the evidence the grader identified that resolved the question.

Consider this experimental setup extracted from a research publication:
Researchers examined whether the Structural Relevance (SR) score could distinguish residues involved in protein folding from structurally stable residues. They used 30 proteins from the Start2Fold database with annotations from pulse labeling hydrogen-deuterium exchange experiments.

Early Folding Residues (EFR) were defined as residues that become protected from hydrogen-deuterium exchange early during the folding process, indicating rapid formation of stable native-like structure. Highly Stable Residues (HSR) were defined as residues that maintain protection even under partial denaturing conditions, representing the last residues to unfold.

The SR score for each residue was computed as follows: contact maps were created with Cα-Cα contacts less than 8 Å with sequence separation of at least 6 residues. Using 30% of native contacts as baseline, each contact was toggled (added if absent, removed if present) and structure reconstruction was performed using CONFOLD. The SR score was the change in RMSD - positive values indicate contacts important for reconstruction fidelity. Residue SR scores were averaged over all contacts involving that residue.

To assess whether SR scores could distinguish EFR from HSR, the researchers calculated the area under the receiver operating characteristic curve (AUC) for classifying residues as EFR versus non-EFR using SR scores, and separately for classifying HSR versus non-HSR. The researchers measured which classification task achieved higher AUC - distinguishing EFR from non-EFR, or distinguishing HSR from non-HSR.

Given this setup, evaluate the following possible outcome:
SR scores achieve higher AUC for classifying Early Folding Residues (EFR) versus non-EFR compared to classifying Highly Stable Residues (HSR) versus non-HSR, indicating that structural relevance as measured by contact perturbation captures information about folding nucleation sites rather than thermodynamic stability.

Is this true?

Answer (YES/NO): NO